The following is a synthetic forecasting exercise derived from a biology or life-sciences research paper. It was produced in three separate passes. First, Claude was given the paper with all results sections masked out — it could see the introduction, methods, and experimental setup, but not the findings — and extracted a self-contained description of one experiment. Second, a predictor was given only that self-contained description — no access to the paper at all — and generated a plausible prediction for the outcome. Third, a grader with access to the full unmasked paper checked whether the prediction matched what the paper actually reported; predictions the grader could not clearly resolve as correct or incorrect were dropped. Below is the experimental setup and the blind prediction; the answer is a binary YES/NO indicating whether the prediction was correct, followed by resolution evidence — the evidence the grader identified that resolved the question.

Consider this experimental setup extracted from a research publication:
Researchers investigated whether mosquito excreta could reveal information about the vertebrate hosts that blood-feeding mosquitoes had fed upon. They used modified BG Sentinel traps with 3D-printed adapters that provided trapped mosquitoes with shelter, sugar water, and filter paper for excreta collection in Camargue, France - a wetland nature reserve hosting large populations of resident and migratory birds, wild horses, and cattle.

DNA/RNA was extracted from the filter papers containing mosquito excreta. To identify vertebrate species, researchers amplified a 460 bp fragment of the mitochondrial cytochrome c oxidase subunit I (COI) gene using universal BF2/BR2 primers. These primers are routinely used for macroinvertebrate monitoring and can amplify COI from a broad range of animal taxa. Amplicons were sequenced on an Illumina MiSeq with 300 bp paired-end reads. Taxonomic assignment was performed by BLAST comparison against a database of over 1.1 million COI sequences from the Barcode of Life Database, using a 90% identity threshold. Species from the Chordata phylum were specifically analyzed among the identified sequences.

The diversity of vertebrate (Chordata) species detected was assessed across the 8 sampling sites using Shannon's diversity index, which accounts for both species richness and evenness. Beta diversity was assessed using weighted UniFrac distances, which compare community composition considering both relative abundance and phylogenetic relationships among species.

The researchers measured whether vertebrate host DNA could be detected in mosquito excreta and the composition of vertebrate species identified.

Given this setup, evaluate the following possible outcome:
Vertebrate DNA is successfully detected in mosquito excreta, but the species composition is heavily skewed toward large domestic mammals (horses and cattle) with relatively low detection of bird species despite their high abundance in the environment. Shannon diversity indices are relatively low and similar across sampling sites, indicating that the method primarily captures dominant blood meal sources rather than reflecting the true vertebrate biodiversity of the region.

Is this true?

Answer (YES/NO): NO